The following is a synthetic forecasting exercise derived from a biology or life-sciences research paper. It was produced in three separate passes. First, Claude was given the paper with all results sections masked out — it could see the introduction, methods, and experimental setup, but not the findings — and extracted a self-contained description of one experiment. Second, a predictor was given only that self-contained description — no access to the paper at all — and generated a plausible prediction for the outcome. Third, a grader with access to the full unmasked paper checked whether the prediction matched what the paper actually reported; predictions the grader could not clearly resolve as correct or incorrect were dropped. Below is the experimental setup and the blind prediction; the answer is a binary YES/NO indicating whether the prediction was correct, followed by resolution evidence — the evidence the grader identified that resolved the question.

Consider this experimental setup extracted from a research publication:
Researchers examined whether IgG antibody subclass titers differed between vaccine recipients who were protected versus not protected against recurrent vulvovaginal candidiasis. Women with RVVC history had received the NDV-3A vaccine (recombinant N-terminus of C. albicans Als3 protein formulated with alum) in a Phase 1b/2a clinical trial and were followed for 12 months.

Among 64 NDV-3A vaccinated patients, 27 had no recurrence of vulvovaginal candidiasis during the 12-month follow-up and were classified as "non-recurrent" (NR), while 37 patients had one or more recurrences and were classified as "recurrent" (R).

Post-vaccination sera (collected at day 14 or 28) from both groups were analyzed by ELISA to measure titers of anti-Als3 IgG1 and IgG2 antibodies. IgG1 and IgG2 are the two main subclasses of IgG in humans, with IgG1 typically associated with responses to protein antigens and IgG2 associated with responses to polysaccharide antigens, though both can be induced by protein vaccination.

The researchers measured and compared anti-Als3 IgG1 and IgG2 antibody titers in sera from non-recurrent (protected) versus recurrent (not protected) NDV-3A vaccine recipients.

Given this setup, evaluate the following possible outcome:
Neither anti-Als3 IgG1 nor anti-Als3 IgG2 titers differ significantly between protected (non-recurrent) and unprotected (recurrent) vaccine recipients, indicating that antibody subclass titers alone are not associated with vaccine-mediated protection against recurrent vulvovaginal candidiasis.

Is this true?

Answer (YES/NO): NO